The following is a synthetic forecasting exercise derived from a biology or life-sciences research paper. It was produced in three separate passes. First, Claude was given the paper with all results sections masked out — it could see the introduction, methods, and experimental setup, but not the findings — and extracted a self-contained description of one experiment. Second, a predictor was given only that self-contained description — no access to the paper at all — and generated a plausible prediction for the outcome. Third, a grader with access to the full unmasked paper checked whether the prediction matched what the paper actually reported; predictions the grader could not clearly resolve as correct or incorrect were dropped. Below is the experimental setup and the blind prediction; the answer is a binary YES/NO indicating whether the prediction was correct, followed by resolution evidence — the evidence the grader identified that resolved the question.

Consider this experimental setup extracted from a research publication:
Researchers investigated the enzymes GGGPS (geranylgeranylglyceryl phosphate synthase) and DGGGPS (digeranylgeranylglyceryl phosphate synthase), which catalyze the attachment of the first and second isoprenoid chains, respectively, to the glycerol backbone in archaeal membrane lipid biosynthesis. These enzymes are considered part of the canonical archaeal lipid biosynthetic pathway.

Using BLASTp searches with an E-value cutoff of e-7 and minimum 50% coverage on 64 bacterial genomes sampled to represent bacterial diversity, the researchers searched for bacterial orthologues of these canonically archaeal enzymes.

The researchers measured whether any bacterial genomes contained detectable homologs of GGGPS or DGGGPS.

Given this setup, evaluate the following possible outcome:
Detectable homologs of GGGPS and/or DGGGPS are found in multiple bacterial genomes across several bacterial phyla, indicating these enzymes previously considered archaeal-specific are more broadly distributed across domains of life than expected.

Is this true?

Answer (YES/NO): YES